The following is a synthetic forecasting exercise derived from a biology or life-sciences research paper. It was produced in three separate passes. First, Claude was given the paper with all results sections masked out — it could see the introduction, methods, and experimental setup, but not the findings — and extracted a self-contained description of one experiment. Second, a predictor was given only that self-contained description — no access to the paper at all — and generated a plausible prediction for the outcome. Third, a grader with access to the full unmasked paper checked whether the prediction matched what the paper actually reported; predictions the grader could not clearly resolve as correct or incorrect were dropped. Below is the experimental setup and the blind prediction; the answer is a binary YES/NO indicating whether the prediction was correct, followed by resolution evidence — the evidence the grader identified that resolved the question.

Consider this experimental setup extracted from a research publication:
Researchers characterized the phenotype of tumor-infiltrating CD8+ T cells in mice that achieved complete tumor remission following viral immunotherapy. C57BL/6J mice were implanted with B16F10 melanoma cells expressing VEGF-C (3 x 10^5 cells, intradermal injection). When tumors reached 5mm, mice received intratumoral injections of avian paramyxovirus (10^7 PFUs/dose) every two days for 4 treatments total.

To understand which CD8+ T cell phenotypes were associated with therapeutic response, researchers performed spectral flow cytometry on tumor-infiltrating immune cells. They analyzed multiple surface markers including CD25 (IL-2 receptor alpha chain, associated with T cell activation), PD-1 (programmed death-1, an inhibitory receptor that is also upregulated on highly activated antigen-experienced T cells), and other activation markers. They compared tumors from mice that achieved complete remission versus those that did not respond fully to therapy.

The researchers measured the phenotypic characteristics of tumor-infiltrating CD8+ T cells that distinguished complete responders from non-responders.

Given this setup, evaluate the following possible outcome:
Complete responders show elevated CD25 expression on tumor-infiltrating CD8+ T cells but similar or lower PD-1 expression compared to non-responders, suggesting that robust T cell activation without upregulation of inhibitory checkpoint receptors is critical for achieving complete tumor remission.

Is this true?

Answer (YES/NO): NO